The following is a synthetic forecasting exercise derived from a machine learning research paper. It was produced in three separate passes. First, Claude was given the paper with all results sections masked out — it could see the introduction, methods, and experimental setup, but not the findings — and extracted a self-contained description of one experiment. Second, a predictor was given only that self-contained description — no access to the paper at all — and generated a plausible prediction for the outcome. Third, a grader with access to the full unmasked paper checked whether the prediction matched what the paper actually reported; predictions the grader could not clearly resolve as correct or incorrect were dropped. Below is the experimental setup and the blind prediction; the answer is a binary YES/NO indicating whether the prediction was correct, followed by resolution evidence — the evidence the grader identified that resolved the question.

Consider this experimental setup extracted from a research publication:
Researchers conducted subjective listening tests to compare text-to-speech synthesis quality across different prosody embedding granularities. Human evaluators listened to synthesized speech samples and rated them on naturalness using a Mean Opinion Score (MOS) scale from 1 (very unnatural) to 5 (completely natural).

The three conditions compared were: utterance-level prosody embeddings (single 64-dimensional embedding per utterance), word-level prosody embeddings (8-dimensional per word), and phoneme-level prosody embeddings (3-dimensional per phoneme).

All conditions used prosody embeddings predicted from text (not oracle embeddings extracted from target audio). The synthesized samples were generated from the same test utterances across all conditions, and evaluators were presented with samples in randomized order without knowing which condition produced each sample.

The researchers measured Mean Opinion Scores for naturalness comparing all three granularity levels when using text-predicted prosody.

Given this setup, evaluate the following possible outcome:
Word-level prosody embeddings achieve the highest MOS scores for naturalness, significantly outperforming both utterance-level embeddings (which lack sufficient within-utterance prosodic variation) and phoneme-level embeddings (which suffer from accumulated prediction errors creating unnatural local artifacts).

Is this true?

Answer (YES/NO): YES